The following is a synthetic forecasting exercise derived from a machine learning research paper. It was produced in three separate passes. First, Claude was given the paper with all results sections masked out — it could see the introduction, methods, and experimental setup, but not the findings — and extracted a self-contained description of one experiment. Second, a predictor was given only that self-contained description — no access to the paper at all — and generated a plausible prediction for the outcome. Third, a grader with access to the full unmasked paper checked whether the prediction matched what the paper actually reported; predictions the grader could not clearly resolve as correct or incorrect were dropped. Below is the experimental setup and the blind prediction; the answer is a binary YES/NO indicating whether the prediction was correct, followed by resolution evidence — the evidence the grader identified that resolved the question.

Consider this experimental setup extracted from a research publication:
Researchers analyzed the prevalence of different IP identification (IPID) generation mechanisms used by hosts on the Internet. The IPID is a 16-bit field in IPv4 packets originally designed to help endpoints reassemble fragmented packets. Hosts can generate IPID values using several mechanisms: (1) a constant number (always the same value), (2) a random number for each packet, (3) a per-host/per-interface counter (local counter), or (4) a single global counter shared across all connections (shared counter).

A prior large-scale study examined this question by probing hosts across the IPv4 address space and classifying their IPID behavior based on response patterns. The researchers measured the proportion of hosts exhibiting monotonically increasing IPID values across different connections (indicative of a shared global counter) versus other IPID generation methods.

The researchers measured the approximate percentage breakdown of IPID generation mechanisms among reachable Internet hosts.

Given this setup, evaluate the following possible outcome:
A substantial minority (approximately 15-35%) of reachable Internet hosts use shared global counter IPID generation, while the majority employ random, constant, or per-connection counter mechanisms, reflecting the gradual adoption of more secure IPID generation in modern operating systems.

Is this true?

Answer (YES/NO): YES